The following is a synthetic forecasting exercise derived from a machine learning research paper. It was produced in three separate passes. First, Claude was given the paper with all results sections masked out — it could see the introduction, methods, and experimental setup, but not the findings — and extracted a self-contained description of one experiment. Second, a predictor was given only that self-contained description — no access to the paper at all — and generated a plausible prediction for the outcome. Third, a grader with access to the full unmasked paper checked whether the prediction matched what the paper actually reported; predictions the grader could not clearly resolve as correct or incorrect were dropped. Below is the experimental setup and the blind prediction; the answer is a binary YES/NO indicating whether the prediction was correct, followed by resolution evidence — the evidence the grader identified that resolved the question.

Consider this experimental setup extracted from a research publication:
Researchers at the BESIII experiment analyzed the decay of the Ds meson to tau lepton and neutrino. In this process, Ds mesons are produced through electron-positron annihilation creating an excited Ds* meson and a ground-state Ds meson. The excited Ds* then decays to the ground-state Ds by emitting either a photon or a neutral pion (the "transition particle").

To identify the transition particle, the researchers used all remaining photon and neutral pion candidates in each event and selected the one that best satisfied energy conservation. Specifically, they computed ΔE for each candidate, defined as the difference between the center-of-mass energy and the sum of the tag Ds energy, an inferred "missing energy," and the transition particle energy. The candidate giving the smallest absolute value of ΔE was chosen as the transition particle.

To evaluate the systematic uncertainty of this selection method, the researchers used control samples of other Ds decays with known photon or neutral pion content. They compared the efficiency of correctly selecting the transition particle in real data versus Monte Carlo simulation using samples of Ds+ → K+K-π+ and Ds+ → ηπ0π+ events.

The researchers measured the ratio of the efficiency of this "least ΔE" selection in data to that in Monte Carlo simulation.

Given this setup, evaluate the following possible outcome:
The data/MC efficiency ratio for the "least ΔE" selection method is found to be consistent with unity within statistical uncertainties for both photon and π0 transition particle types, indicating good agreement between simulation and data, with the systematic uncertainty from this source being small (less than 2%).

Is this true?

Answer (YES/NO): YES